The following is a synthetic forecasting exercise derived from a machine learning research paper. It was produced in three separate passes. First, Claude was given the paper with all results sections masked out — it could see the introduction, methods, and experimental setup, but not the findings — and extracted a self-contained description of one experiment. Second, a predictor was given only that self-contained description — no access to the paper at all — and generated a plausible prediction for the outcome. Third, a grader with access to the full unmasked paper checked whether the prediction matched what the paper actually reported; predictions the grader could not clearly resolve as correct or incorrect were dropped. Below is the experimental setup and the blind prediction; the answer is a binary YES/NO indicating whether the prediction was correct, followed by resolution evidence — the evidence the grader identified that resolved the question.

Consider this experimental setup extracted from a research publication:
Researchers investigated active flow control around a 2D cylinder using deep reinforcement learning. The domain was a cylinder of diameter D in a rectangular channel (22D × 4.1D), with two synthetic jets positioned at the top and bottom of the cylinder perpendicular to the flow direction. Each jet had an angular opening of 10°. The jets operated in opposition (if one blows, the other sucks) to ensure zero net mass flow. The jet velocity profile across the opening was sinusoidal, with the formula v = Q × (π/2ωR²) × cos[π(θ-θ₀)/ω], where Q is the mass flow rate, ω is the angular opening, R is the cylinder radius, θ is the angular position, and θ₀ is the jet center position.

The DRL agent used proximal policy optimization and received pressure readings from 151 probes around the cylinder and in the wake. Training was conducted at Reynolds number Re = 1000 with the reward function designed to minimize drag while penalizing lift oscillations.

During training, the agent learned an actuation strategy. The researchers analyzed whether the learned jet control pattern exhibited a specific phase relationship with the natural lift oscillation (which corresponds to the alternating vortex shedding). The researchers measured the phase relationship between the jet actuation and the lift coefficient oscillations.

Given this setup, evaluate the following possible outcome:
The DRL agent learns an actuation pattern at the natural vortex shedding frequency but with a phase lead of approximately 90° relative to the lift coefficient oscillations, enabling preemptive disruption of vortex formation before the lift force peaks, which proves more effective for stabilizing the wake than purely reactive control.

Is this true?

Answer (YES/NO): NO